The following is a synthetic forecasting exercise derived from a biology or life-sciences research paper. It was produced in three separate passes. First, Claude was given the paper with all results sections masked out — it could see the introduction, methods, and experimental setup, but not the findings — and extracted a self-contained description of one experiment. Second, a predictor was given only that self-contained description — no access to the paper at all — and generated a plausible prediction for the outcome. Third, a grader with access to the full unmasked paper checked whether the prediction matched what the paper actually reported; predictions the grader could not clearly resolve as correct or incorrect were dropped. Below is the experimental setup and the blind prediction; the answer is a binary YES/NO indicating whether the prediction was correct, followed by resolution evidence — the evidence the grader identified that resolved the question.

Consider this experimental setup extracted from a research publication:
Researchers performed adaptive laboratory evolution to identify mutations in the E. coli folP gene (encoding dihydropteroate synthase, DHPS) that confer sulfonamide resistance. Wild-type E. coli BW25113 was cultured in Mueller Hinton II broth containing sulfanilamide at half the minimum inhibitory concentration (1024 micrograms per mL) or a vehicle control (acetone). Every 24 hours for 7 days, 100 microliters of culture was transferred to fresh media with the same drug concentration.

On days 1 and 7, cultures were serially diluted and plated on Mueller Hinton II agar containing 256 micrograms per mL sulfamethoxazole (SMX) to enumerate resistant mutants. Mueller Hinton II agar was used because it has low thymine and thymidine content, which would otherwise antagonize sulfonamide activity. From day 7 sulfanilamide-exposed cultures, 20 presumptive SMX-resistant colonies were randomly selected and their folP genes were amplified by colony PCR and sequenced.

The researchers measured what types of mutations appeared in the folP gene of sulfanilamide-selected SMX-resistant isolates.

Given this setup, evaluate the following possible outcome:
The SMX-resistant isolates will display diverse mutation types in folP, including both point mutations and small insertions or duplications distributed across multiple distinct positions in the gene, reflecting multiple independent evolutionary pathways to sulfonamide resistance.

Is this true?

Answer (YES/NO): NO